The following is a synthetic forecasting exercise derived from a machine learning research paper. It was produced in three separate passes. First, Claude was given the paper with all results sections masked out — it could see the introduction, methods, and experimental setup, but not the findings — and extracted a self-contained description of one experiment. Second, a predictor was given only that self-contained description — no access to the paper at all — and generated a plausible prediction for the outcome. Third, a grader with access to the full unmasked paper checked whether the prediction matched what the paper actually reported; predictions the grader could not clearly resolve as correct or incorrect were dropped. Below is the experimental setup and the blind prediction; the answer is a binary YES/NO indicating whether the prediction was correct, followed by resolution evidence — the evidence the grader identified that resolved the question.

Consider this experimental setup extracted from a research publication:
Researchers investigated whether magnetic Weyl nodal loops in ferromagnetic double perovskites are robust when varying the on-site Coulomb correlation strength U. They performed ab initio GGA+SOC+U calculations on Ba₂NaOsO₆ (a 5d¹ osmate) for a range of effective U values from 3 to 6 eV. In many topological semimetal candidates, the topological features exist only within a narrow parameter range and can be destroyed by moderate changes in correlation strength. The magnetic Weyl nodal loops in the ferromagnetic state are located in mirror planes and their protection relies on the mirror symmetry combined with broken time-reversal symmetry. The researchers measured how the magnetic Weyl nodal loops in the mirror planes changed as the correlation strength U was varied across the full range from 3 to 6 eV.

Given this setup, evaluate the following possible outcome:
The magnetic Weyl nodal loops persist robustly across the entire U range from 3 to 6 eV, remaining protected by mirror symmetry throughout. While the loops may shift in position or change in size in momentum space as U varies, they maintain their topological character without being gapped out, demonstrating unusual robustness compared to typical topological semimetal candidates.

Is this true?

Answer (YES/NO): YES